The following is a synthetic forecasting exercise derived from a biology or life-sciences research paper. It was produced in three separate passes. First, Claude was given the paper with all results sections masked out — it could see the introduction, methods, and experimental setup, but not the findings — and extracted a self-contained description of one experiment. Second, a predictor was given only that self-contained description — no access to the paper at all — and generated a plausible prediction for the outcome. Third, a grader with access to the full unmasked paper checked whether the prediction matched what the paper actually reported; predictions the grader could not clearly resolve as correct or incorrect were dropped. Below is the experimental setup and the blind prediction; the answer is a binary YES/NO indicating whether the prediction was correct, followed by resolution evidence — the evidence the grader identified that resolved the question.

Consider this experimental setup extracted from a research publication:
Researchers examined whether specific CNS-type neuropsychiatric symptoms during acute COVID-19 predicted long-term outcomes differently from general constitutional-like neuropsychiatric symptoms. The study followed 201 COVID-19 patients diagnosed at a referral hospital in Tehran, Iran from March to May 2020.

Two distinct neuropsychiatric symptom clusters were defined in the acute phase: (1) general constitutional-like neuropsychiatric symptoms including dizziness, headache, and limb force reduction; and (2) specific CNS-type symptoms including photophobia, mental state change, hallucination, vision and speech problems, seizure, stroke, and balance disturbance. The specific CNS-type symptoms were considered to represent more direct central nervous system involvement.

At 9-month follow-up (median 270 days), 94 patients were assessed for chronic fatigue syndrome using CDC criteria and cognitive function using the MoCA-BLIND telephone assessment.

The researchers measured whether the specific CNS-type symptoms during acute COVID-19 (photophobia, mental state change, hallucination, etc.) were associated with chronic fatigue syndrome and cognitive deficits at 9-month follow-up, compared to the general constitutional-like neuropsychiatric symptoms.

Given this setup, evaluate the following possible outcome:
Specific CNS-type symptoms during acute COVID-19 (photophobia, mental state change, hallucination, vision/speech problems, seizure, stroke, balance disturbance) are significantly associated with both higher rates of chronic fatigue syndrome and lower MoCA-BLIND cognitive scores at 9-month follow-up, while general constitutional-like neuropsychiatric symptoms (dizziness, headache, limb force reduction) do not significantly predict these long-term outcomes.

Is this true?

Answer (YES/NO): NO